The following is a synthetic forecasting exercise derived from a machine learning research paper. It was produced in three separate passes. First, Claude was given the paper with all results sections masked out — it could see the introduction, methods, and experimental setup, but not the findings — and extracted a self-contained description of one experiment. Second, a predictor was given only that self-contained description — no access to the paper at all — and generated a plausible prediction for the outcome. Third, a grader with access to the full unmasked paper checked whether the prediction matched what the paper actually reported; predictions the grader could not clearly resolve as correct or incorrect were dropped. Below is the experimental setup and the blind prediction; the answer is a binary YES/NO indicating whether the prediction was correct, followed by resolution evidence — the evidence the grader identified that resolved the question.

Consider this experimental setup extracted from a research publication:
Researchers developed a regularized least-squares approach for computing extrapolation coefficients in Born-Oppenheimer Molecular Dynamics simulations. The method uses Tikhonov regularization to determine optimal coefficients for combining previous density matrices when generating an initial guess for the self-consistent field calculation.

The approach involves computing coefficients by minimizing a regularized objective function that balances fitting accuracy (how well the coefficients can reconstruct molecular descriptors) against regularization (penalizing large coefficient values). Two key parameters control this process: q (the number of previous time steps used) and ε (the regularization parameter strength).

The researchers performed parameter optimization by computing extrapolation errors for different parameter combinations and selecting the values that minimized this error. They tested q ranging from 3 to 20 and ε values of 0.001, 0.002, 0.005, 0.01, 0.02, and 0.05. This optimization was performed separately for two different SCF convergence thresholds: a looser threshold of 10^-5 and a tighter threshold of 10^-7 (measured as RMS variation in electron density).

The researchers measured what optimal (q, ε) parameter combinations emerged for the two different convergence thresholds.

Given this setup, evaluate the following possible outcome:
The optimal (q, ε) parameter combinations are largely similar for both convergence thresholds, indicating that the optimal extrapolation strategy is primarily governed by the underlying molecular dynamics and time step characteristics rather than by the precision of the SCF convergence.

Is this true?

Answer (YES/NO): NO